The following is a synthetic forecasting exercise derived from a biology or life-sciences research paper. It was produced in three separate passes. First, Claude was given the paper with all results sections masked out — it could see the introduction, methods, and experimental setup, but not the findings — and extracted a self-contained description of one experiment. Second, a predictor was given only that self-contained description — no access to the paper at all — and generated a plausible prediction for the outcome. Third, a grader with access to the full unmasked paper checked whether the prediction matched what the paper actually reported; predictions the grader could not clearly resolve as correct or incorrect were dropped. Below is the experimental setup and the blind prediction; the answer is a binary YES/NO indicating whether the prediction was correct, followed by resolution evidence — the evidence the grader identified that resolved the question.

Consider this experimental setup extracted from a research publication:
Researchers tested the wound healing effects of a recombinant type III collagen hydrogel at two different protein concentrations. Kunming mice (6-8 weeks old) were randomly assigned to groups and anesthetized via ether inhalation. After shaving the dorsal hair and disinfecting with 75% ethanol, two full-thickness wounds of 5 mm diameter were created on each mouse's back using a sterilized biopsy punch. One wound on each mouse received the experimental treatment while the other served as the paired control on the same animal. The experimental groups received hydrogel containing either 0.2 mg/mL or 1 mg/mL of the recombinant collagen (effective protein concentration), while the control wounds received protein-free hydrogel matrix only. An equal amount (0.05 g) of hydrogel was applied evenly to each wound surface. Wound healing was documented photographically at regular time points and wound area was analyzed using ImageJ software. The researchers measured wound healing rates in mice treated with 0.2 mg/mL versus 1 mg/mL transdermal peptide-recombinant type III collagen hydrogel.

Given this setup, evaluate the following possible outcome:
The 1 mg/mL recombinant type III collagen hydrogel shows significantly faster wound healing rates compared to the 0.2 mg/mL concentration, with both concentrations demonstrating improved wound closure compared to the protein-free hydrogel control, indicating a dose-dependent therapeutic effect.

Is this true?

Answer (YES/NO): NO